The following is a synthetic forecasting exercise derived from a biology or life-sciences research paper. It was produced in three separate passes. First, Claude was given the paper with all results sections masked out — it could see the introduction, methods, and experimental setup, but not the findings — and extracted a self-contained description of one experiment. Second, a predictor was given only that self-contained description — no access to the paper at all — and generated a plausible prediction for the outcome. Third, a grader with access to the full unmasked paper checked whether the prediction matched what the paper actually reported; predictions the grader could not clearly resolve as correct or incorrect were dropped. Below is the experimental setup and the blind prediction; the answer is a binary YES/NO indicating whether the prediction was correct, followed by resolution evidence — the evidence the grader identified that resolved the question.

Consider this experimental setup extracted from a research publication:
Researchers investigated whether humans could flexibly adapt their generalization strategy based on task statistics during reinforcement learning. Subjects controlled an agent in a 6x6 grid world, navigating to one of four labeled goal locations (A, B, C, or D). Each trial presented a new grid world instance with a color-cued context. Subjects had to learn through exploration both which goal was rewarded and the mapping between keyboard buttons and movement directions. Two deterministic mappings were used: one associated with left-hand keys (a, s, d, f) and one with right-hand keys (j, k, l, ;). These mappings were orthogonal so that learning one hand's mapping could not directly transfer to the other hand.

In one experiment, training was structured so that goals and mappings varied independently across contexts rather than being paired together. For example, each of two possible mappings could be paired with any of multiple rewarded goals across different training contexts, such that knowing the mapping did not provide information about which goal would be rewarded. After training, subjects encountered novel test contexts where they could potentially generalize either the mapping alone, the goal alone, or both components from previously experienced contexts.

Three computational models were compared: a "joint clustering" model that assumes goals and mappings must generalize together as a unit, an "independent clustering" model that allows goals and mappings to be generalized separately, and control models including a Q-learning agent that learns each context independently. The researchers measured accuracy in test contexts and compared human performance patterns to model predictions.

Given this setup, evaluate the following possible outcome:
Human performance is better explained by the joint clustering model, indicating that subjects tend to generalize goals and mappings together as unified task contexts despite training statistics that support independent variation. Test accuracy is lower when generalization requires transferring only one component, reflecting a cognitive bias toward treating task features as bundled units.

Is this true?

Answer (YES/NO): NO